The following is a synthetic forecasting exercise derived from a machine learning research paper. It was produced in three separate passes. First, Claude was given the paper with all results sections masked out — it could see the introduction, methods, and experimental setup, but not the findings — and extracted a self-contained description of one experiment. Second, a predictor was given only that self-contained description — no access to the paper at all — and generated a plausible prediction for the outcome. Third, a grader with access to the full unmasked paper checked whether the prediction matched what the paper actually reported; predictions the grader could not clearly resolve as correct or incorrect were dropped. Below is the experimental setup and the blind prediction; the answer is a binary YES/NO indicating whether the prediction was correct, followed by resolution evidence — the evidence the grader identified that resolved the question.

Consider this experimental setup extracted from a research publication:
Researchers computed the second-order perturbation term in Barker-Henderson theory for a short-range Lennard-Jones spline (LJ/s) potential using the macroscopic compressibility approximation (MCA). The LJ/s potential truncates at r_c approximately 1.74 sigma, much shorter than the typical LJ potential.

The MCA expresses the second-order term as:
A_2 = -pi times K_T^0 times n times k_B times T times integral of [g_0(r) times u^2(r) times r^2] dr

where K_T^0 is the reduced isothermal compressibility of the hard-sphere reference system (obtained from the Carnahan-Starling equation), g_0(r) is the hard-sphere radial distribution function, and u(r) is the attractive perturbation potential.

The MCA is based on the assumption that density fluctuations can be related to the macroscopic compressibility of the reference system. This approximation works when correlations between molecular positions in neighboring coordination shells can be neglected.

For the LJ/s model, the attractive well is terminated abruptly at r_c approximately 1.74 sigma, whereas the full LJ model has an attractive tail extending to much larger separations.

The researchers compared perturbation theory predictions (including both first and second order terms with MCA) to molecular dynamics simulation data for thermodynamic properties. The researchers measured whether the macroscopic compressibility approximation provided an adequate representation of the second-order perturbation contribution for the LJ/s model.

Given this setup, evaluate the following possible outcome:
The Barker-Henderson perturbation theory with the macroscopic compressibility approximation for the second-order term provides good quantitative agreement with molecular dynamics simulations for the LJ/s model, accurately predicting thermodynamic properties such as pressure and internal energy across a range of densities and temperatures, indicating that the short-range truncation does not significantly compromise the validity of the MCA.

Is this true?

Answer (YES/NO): NO